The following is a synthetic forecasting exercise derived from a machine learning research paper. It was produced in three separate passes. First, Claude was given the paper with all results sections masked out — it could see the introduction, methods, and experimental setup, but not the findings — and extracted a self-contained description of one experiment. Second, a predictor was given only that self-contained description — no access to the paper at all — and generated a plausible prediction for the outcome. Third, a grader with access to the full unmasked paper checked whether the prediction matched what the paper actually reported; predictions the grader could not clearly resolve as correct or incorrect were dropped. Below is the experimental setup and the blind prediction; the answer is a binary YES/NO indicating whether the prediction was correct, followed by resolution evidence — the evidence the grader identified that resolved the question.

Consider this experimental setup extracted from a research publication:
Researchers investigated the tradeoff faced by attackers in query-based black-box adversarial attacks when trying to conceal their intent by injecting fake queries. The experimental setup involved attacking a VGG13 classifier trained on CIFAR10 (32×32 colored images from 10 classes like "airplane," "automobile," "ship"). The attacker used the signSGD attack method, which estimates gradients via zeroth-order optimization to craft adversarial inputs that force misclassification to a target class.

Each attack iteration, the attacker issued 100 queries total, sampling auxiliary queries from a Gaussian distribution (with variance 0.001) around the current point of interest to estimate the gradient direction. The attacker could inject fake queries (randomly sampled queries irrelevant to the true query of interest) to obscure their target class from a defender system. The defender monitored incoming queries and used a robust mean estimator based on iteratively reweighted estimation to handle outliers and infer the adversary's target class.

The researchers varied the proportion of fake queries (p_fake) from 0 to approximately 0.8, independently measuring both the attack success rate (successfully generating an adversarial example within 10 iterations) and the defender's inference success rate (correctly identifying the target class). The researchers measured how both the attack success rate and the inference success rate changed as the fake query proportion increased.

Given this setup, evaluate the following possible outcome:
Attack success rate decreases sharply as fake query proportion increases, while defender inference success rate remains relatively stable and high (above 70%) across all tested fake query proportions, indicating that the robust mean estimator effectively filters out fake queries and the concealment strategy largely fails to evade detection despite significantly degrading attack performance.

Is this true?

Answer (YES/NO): NO